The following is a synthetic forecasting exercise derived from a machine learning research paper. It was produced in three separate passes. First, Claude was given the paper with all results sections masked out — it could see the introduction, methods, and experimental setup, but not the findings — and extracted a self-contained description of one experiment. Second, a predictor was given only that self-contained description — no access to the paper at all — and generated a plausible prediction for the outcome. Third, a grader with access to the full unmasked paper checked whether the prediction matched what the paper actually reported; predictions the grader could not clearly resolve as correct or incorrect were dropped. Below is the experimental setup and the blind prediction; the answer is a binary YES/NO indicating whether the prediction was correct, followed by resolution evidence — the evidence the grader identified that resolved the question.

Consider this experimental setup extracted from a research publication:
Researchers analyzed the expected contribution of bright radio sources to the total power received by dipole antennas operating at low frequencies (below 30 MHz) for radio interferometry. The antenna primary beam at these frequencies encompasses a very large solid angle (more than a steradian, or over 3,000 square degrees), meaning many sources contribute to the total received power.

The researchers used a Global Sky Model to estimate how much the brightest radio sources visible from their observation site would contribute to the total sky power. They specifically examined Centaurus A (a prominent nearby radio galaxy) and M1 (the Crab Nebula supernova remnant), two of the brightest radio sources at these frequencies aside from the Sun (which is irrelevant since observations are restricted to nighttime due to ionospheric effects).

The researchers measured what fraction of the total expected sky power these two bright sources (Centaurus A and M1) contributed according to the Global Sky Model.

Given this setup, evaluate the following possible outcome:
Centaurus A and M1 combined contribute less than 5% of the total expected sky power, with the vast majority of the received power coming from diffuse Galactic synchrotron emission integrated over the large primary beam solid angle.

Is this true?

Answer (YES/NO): NO